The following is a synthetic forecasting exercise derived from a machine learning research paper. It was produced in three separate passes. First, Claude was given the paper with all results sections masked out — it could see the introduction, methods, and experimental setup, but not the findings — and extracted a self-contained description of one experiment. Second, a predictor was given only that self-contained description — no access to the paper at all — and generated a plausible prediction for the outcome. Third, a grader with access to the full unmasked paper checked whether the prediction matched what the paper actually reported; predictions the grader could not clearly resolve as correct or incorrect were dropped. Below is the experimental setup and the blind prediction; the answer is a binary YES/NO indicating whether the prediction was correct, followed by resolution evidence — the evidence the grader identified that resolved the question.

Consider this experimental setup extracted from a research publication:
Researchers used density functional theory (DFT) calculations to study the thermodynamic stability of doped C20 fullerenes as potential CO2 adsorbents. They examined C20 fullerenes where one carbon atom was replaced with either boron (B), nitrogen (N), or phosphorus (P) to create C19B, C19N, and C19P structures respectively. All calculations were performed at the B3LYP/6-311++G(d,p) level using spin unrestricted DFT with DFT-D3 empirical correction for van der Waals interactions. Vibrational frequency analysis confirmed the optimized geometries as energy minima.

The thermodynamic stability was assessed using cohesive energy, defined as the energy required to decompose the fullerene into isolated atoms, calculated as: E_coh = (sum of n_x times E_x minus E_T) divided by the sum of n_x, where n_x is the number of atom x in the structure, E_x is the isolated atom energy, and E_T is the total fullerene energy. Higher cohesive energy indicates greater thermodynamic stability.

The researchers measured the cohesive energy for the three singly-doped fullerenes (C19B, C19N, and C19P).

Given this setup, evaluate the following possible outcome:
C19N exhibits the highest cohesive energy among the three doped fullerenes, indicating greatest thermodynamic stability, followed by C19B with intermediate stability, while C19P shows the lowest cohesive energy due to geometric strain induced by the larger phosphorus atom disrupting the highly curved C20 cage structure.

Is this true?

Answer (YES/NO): YES